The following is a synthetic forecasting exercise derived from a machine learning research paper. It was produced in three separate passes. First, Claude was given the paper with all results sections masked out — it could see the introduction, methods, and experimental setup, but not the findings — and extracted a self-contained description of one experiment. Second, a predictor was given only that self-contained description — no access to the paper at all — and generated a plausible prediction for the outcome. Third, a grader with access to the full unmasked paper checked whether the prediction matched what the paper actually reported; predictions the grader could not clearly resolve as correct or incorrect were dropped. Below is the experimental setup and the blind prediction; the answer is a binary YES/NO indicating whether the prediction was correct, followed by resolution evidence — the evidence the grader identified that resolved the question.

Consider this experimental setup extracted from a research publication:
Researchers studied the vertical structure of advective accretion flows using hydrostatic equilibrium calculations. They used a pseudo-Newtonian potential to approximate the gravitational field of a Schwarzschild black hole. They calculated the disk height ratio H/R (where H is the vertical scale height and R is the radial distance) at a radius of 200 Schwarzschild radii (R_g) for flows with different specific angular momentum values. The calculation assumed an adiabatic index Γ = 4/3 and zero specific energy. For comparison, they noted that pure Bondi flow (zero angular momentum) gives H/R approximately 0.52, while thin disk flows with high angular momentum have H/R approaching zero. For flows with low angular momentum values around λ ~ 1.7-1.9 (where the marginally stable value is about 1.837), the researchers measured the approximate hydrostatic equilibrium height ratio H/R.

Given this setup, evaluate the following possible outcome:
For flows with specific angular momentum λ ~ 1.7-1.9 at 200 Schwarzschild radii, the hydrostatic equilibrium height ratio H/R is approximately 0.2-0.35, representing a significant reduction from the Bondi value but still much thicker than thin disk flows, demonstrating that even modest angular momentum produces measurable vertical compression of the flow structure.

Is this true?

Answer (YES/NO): YES